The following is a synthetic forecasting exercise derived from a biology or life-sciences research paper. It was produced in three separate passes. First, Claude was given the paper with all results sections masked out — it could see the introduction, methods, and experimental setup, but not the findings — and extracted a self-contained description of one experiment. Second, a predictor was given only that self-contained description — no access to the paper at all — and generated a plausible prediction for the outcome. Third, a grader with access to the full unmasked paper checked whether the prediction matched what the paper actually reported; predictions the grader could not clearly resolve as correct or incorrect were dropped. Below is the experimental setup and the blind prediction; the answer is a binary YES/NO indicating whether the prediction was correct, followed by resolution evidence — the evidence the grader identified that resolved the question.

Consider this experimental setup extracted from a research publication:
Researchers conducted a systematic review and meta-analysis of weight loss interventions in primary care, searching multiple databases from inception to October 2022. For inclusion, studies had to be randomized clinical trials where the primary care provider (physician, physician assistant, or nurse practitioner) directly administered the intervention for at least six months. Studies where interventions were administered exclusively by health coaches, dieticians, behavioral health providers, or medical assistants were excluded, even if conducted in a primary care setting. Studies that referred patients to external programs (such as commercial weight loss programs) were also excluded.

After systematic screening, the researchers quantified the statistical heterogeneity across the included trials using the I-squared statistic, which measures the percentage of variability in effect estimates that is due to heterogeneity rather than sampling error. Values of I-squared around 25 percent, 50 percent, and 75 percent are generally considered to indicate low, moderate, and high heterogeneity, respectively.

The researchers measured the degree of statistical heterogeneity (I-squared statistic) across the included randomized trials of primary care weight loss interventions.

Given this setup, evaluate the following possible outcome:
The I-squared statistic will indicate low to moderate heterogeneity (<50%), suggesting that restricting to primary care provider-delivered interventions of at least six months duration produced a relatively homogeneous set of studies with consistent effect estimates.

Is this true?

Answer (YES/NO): NO